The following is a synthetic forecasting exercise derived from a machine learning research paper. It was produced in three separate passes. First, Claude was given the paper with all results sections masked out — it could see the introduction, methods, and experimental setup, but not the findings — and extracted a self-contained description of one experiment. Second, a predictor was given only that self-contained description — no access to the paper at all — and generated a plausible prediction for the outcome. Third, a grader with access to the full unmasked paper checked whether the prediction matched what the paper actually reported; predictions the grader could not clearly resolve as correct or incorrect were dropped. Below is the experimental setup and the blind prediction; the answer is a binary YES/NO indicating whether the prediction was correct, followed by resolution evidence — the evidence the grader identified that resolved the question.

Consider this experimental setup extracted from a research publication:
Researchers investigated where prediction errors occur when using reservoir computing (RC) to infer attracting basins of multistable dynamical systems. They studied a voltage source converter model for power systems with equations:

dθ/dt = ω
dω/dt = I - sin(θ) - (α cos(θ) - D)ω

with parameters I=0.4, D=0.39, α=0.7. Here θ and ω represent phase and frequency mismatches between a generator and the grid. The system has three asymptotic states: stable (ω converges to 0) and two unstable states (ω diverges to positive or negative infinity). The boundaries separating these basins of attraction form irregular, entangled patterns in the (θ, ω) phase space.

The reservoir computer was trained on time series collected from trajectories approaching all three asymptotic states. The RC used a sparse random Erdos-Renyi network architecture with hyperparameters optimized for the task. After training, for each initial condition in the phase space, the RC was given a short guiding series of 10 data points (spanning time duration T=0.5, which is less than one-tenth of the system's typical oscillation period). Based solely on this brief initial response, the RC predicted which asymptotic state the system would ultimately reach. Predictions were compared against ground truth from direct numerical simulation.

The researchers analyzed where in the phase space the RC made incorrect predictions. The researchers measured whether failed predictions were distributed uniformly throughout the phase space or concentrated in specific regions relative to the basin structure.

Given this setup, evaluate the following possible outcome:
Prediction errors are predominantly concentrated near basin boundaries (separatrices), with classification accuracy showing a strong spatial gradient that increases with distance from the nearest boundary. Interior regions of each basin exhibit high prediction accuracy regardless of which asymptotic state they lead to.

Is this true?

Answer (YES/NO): YES